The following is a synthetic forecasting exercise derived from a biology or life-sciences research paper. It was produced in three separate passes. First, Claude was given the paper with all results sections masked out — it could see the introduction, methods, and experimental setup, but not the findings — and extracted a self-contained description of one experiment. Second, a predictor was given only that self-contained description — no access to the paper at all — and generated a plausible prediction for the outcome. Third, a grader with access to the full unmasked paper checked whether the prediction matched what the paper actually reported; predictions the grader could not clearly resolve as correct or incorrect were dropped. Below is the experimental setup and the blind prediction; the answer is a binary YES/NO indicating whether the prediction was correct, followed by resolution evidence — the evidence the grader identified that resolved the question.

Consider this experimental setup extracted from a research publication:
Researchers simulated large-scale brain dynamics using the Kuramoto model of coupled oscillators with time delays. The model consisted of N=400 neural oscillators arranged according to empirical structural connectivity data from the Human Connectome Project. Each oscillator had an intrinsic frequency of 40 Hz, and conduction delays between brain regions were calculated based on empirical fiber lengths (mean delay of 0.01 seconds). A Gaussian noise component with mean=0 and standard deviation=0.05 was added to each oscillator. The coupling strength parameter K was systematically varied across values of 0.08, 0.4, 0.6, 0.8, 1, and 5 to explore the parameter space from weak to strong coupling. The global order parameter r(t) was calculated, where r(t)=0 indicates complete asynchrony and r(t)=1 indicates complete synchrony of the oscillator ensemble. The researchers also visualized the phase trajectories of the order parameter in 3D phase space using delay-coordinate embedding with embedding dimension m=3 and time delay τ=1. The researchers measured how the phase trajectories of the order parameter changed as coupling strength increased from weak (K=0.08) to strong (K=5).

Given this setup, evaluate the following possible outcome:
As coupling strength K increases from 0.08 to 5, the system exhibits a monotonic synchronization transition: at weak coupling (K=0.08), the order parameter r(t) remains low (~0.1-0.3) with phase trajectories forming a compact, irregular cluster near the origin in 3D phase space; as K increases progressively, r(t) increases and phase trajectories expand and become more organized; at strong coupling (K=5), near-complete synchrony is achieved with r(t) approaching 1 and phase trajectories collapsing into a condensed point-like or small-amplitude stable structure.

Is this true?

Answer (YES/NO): NO